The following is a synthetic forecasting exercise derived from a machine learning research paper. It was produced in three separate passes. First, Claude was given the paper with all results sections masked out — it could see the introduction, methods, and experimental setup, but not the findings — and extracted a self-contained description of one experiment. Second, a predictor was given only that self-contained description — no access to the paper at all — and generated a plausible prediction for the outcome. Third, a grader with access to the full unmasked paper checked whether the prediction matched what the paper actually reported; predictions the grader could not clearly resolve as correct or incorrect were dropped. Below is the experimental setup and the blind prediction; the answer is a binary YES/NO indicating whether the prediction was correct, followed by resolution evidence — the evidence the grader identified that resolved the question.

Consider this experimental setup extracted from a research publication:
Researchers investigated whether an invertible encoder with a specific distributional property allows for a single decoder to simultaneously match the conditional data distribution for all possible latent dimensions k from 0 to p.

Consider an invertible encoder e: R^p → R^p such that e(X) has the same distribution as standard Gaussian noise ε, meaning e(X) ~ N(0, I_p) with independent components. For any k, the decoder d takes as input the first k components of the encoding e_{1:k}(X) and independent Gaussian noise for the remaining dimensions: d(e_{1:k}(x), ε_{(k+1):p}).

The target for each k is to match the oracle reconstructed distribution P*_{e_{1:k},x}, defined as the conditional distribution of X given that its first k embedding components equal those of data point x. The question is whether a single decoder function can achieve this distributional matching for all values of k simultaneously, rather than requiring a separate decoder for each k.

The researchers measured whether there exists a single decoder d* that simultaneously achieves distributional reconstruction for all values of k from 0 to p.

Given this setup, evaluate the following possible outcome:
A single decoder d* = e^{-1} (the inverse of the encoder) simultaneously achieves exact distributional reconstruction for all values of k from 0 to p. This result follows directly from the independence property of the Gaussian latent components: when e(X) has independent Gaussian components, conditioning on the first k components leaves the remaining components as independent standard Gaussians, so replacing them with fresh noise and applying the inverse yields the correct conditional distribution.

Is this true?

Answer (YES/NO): YES